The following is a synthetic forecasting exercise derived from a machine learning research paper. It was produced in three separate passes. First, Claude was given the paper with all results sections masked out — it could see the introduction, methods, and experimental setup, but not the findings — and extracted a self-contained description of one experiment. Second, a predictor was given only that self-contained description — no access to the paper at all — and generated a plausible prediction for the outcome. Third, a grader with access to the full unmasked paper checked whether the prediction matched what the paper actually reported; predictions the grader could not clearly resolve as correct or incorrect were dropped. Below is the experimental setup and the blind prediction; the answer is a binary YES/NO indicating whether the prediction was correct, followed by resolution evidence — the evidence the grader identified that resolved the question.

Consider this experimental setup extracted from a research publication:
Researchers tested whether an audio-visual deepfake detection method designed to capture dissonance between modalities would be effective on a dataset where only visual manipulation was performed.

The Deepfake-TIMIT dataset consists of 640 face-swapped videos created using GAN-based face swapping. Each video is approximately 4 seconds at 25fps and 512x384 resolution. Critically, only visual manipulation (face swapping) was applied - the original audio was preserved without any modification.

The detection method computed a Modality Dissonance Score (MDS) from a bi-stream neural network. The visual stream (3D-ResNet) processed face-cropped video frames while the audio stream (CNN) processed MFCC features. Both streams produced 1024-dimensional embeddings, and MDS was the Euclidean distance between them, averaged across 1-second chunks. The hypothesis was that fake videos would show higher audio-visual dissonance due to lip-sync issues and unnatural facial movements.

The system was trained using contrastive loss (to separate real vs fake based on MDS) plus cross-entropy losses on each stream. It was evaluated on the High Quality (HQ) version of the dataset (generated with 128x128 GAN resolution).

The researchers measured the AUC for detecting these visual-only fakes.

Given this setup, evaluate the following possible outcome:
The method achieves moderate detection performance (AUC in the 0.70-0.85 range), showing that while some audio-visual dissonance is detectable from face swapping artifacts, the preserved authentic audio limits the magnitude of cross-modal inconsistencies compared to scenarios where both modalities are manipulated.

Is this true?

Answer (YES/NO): NO